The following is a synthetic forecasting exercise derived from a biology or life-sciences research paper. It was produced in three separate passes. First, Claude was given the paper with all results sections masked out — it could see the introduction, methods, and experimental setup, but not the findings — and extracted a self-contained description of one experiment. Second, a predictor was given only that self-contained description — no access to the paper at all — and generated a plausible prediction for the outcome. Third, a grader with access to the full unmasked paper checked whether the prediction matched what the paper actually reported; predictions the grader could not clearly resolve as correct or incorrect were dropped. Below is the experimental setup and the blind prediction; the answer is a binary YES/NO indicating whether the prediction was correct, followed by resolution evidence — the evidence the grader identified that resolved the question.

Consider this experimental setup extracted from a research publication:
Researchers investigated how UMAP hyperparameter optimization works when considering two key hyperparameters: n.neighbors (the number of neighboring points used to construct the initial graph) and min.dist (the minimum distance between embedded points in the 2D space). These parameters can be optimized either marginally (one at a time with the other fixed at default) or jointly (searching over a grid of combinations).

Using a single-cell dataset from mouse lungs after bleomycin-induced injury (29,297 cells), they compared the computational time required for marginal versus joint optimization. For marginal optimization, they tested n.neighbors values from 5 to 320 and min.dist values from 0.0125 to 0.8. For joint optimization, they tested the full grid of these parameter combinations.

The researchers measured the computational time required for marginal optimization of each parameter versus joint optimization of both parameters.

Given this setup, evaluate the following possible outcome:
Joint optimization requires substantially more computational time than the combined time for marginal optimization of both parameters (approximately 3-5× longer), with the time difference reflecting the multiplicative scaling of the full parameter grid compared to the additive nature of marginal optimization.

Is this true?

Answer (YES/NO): NO